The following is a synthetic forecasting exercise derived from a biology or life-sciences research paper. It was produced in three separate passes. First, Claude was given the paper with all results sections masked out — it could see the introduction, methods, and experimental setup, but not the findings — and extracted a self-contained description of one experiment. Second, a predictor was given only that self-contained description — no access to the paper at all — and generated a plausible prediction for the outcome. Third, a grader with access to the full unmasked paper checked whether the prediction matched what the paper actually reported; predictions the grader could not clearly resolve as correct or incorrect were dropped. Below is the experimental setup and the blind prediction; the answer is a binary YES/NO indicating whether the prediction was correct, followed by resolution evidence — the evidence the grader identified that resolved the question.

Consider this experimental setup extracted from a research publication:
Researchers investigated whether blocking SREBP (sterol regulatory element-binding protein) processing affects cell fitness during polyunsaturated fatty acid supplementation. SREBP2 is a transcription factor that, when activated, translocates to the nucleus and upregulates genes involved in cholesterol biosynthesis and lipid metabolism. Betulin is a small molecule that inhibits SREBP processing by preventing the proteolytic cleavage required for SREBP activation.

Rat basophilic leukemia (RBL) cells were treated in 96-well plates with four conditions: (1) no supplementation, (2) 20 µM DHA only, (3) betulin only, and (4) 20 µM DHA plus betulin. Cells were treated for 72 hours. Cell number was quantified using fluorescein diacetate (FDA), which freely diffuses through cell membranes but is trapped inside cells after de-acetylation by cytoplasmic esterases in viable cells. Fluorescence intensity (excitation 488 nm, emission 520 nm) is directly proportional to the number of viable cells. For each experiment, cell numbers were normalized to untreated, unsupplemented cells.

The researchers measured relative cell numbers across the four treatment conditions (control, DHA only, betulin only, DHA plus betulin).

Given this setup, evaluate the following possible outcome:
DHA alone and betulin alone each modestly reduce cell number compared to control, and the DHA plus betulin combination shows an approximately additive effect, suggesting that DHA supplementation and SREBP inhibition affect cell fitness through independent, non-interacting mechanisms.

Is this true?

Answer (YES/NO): NO